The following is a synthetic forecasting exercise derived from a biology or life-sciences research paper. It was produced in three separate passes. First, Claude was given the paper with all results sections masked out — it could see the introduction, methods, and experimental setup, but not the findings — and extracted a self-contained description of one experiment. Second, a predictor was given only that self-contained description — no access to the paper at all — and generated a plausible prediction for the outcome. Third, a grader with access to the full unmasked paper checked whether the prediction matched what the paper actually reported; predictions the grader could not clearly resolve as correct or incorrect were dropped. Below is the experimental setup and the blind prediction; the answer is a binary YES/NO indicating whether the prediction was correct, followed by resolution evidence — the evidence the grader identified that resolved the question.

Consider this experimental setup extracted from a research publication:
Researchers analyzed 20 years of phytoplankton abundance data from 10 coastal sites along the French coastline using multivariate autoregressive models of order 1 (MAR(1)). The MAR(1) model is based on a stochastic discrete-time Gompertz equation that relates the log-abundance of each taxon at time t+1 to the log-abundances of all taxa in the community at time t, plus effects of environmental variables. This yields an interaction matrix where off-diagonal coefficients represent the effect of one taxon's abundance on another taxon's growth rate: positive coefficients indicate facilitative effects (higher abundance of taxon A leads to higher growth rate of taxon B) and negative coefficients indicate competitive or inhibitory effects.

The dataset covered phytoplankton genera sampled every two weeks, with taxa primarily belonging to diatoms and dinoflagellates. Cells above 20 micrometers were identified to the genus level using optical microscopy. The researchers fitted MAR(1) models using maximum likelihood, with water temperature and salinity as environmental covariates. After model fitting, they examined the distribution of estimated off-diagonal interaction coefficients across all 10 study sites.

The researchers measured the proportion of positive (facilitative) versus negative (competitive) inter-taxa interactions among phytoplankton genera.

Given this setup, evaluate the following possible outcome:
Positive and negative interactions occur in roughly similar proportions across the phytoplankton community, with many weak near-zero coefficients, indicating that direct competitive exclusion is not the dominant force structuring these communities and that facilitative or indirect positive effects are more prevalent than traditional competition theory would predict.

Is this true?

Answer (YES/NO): NO